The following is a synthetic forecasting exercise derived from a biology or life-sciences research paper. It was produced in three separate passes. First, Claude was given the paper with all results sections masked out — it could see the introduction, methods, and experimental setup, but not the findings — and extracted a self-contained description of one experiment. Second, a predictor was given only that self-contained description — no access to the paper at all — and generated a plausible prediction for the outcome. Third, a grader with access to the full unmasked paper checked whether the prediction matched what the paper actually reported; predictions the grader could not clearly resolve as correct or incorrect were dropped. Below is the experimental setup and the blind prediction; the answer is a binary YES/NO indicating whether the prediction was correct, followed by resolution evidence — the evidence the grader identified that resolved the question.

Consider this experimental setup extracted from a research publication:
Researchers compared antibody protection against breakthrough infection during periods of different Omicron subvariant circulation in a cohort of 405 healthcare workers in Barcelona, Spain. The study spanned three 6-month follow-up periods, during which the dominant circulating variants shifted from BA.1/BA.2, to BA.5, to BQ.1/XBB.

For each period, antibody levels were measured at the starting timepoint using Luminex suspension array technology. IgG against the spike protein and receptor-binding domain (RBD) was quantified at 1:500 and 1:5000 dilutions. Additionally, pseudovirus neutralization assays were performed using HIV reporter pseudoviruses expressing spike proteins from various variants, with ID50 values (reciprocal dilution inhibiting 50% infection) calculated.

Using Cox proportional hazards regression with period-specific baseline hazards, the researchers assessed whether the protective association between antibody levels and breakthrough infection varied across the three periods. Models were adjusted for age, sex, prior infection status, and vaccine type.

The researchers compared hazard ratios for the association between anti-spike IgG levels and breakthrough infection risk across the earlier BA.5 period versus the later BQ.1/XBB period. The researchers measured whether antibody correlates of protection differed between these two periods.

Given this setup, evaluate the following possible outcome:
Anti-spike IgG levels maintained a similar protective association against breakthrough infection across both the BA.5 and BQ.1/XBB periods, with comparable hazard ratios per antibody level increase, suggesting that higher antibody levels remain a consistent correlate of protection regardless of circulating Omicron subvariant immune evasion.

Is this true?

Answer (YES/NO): YES